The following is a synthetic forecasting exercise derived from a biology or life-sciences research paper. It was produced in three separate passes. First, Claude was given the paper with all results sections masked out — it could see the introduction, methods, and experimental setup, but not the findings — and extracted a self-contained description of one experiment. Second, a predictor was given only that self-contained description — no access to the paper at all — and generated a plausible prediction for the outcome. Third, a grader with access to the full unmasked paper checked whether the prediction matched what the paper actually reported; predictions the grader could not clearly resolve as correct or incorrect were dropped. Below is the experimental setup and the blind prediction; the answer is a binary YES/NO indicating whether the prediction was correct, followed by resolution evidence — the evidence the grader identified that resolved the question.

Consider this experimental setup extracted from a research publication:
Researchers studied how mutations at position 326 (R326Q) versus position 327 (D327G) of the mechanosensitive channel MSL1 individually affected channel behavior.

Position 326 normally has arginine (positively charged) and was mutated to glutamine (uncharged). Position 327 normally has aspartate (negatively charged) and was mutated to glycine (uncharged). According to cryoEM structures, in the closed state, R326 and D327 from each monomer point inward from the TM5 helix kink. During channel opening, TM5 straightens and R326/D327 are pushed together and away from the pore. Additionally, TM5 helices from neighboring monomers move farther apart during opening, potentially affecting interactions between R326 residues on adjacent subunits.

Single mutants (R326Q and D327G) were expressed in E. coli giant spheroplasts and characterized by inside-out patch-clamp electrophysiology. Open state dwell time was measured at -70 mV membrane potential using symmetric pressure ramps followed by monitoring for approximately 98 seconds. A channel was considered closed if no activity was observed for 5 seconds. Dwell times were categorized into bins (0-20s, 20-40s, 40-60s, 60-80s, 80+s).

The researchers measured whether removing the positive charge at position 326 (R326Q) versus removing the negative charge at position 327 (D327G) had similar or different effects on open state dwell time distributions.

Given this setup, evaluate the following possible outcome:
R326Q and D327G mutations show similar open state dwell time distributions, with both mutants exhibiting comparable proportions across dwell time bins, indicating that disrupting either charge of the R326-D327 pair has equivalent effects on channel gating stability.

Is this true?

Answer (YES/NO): NO